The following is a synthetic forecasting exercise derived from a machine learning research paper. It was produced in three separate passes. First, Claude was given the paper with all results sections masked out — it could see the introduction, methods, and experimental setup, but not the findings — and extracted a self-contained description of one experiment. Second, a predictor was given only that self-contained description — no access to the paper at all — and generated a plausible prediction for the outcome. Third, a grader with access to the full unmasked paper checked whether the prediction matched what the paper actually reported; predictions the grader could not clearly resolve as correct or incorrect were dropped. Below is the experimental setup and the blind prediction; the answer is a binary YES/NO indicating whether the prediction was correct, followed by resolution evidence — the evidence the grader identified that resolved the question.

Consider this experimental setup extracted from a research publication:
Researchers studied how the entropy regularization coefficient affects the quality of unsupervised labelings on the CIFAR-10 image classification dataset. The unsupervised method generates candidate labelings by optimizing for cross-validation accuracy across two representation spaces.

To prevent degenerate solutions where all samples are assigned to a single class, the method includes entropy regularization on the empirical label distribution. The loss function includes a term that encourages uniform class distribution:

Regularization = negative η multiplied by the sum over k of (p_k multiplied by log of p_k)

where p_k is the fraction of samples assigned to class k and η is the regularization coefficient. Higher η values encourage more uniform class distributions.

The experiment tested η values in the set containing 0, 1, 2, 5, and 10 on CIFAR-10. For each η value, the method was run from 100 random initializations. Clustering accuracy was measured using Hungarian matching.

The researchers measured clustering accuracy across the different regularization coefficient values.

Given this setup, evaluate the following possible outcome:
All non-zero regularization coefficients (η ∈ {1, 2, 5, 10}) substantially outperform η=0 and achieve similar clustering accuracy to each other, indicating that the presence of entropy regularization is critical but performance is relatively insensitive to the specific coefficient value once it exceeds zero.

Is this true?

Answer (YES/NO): YES